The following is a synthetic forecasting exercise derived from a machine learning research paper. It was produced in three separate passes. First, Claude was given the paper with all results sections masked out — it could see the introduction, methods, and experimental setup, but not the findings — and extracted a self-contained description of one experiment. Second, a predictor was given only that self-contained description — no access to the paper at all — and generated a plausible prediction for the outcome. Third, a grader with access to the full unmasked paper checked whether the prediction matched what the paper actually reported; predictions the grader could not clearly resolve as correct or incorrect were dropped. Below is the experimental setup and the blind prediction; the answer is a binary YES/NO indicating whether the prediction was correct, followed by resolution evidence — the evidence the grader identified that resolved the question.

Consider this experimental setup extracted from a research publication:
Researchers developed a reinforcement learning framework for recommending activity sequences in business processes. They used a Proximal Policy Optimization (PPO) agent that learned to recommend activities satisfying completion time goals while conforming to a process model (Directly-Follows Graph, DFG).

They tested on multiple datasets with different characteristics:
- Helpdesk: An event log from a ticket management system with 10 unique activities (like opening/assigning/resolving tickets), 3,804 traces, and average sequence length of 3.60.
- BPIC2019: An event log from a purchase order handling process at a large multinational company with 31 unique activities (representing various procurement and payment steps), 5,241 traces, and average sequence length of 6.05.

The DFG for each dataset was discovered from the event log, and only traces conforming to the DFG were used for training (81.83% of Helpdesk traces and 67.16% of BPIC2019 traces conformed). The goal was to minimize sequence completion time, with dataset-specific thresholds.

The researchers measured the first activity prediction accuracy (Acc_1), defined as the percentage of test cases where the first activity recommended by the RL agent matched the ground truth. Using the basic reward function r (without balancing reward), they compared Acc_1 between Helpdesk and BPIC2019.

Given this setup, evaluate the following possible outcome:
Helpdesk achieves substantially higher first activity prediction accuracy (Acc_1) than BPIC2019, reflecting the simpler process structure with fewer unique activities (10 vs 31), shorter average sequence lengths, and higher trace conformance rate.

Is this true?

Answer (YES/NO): NO